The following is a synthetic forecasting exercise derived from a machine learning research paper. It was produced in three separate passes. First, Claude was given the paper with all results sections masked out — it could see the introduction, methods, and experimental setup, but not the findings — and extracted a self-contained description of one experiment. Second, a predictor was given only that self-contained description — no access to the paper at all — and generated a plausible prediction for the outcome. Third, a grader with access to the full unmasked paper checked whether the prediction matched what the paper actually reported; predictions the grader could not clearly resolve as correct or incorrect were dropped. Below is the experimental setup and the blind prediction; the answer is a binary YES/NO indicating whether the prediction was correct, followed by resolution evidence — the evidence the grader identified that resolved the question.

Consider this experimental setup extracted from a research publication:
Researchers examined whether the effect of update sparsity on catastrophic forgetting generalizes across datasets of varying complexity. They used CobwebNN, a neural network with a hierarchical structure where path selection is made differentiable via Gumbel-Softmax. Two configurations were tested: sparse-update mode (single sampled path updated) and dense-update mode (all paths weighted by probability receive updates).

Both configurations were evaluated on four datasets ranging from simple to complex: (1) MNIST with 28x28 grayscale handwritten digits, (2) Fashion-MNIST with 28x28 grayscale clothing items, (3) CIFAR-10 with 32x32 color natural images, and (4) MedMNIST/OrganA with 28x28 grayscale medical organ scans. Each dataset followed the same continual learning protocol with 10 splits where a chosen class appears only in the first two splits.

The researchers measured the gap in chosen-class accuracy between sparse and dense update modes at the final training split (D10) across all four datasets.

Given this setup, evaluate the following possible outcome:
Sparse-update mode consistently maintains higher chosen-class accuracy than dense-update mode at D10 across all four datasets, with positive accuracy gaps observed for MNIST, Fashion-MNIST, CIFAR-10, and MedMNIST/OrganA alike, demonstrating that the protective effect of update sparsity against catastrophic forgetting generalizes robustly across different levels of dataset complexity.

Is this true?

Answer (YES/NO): NO